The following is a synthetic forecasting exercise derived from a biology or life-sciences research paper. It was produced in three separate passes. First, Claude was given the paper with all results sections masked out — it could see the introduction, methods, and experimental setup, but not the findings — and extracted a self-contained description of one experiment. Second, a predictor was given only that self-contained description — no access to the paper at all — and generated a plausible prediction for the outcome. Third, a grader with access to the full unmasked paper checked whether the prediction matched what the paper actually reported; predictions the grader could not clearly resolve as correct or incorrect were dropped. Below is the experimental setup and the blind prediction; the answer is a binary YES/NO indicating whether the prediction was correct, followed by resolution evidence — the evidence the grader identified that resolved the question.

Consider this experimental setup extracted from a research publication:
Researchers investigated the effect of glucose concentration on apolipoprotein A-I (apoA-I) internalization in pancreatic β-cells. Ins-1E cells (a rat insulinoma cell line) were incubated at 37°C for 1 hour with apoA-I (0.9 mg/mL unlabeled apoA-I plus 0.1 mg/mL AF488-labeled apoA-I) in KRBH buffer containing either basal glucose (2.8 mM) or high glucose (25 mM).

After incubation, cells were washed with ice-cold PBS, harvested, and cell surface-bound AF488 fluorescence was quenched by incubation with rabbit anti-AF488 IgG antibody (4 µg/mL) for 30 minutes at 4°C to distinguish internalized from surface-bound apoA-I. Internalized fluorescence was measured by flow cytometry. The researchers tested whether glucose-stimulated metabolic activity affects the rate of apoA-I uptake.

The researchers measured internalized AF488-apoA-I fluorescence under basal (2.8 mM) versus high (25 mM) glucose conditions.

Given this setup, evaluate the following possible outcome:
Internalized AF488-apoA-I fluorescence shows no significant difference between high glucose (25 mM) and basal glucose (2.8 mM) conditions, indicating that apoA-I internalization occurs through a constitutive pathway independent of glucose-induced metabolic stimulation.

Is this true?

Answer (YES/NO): YES